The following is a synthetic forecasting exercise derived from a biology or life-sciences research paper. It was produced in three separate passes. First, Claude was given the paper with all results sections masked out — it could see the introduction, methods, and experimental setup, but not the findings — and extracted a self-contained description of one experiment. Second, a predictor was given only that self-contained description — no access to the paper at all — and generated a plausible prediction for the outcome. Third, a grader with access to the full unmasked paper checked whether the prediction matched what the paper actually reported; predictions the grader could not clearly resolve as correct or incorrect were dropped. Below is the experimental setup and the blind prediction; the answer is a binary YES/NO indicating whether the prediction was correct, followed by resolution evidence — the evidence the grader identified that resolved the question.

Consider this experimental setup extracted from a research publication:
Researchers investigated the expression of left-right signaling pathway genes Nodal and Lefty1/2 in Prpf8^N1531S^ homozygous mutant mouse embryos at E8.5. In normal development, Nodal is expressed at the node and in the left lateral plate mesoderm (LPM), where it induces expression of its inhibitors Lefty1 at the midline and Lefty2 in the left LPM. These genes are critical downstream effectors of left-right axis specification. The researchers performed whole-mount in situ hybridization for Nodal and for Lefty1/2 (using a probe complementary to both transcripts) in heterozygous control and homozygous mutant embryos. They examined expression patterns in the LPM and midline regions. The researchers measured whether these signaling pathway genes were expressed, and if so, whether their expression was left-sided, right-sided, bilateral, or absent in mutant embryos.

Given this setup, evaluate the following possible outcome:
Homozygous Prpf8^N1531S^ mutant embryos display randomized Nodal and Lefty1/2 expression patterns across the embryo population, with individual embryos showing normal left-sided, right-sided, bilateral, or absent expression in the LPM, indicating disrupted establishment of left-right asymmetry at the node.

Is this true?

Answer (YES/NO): NO